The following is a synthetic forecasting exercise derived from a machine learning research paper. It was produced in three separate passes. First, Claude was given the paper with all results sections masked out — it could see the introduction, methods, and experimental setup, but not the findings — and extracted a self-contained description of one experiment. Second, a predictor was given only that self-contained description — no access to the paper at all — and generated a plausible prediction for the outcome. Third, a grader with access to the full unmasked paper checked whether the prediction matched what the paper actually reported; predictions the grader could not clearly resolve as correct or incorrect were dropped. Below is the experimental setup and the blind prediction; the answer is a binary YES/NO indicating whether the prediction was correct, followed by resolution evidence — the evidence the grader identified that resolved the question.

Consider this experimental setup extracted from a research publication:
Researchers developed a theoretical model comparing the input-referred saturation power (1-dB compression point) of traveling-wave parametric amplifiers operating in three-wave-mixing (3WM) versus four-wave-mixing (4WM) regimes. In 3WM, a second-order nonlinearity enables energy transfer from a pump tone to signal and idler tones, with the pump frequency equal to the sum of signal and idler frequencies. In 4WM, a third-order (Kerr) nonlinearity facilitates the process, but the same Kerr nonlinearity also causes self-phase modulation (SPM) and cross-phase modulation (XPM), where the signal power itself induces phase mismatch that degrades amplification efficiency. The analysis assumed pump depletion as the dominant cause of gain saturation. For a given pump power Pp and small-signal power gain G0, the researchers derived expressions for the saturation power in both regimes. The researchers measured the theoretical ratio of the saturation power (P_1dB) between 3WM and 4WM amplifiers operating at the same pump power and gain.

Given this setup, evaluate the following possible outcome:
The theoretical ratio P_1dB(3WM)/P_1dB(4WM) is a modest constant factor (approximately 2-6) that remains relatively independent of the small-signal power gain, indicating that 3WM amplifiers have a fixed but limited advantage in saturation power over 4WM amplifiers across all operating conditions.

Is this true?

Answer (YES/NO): YES